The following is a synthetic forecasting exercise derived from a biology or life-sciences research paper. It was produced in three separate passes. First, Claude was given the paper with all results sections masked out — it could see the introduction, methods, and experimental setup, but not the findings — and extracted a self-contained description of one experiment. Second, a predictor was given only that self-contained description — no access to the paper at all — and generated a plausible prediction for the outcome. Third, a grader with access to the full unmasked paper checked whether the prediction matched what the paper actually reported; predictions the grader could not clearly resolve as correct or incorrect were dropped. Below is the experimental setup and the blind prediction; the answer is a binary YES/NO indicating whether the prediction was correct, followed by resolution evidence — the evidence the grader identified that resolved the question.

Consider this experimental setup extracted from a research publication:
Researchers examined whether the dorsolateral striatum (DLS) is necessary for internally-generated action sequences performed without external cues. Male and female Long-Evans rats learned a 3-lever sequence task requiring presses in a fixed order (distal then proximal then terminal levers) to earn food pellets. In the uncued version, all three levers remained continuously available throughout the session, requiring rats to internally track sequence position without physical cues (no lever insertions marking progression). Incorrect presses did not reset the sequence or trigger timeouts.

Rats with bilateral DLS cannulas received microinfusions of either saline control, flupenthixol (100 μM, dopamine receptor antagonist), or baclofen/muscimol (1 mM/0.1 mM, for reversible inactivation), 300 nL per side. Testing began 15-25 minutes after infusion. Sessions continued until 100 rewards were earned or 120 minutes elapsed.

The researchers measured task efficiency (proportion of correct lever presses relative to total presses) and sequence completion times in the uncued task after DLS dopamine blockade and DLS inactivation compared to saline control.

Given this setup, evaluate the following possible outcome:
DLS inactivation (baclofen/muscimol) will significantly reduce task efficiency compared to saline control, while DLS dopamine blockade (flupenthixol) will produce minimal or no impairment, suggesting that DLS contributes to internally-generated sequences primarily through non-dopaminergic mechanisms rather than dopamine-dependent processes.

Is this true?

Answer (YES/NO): NO